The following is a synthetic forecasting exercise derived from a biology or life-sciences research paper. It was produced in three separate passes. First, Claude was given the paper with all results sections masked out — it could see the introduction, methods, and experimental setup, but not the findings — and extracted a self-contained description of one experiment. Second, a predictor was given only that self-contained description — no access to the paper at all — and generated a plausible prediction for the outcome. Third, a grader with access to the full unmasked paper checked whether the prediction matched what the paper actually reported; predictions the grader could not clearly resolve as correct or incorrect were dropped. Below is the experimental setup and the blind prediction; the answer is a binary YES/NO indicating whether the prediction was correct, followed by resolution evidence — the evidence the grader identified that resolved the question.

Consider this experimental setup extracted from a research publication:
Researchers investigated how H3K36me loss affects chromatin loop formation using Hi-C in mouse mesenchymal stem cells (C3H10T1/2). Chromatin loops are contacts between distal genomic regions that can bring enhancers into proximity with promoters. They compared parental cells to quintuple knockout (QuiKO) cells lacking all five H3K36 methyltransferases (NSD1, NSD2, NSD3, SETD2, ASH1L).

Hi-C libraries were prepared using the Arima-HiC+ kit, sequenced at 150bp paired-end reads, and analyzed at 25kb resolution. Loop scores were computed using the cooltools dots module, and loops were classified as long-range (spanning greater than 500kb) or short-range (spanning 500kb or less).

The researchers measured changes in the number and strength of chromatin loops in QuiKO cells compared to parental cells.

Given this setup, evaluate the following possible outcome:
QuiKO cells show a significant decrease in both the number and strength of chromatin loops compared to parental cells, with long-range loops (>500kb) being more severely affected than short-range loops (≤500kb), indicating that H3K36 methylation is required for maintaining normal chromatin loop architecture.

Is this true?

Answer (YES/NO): NO